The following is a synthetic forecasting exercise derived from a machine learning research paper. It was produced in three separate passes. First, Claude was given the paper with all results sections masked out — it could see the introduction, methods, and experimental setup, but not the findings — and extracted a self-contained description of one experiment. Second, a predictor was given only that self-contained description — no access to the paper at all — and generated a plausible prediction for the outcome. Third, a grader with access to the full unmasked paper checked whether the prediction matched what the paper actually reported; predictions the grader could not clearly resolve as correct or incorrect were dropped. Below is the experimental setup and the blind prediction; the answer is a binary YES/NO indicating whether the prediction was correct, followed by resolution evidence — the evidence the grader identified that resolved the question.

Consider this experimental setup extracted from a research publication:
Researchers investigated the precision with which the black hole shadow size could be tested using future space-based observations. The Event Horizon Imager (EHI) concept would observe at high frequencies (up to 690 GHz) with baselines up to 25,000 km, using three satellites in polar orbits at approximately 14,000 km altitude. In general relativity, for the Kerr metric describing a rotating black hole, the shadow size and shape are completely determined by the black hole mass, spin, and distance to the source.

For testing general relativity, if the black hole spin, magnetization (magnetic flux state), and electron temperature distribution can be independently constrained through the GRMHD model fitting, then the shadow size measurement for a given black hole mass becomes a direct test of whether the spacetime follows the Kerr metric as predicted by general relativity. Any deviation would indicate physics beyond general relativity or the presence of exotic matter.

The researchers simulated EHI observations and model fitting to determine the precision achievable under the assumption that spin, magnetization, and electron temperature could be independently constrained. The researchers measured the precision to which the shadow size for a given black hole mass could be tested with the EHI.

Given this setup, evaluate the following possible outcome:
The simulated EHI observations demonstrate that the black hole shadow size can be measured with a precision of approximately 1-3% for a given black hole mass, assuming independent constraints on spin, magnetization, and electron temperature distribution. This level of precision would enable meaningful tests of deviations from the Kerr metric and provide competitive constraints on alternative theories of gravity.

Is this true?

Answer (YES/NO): NO